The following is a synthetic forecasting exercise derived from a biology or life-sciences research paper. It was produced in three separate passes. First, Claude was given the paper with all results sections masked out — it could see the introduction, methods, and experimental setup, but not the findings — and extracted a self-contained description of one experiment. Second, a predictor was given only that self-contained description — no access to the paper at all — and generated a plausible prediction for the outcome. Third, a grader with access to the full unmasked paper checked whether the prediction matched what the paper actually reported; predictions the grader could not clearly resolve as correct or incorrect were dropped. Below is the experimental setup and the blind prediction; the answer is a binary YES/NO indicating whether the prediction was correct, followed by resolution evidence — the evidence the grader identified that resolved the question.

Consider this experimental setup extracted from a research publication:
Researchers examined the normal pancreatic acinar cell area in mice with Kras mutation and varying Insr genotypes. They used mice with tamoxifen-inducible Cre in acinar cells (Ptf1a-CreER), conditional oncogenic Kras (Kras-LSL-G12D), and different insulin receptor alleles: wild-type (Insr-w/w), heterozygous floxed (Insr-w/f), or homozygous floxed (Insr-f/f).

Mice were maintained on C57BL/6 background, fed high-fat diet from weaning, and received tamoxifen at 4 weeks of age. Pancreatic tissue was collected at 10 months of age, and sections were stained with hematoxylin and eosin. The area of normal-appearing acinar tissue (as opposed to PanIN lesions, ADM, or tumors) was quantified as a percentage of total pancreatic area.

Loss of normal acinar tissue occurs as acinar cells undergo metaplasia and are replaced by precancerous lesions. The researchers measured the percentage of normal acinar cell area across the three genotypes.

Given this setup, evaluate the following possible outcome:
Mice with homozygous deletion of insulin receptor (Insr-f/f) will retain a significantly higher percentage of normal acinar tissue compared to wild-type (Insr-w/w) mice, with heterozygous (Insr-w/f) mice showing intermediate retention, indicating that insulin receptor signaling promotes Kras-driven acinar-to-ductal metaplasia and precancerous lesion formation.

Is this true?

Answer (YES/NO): YES